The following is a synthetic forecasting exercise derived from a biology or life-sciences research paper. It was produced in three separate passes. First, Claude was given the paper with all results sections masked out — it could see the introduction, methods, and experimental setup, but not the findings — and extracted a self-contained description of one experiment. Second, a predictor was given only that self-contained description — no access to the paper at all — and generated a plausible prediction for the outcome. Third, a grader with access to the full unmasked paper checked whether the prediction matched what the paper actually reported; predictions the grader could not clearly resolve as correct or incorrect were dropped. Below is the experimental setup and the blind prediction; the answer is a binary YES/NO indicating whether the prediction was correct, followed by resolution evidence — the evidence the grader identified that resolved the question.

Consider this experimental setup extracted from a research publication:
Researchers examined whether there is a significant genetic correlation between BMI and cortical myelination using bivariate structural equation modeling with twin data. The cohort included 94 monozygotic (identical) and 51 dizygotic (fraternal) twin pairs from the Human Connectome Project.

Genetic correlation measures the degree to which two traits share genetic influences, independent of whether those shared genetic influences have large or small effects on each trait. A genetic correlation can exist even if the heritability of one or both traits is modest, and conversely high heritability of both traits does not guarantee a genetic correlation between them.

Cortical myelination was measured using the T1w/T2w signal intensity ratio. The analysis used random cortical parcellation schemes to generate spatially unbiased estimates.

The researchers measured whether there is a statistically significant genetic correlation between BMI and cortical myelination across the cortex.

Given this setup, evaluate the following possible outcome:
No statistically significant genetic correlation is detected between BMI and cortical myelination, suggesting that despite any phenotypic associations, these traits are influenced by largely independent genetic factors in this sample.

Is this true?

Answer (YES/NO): NO